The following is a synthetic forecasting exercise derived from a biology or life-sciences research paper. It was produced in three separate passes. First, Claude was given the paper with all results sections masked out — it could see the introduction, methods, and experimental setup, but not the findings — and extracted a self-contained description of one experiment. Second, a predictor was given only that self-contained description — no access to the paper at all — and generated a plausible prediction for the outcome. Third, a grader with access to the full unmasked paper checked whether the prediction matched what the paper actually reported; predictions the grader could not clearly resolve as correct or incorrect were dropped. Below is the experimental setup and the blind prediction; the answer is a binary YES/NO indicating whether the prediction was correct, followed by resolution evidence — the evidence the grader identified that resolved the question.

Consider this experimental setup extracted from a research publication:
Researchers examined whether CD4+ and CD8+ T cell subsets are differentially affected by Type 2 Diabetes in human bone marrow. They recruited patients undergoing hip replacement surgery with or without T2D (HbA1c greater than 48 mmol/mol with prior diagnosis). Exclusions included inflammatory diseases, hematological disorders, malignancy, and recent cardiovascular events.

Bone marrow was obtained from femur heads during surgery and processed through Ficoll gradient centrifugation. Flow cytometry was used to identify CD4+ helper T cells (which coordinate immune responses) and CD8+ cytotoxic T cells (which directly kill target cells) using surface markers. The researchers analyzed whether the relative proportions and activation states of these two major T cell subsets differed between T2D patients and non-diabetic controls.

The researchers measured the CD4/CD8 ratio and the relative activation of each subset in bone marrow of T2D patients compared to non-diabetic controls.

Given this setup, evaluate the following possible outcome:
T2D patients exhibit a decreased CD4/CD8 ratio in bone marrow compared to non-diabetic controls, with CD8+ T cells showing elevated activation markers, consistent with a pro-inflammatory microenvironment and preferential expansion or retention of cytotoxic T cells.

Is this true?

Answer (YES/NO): NO